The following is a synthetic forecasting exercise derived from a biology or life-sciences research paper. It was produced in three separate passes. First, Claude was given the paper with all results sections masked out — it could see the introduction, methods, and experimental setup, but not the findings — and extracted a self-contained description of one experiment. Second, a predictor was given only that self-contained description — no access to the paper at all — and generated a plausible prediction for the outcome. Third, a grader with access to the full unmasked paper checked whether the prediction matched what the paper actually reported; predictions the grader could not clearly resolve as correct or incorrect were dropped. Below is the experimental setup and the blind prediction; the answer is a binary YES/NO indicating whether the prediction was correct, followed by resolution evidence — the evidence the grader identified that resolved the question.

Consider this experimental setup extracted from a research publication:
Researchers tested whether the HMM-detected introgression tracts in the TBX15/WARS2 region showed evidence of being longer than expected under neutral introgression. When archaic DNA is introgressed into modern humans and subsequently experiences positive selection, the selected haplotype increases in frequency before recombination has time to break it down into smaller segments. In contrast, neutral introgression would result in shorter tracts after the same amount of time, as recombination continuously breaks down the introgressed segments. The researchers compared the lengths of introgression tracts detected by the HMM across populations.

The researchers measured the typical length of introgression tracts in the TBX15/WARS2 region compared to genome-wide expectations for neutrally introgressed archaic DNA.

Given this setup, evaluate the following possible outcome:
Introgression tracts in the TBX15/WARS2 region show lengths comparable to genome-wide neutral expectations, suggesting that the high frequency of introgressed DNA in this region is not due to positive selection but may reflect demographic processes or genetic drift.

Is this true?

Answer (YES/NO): NO